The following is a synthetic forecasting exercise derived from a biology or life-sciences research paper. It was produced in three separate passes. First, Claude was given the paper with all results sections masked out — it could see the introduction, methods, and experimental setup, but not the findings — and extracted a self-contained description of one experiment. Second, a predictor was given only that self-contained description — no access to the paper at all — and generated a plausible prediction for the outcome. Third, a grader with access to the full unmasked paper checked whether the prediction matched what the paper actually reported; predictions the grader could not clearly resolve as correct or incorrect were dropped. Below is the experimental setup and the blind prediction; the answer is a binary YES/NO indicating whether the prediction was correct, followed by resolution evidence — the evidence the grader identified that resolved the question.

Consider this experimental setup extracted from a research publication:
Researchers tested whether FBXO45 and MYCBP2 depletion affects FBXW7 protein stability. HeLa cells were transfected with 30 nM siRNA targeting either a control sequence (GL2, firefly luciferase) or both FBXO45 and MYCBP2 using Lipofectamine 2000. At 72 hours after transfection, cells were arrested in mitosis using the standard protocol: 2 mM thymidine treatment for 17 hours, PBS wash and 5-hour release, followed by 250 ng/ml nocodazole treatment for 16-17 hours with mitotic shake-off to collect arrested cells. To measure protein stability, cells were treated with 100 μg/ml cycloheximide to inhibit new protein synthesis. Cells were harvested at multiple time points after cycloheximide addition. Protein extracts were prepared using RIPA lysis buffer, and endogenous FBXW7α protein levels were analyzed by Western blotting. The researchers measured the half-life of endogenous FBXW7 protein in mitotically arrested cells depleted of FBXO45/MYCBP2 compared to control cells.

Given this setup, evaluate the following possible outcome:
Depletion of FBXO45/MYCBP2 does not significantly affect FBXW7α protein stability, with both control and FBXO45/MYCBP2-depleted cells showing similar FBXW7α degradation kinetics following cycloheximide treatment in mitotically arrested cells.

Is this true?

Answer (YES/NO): NO